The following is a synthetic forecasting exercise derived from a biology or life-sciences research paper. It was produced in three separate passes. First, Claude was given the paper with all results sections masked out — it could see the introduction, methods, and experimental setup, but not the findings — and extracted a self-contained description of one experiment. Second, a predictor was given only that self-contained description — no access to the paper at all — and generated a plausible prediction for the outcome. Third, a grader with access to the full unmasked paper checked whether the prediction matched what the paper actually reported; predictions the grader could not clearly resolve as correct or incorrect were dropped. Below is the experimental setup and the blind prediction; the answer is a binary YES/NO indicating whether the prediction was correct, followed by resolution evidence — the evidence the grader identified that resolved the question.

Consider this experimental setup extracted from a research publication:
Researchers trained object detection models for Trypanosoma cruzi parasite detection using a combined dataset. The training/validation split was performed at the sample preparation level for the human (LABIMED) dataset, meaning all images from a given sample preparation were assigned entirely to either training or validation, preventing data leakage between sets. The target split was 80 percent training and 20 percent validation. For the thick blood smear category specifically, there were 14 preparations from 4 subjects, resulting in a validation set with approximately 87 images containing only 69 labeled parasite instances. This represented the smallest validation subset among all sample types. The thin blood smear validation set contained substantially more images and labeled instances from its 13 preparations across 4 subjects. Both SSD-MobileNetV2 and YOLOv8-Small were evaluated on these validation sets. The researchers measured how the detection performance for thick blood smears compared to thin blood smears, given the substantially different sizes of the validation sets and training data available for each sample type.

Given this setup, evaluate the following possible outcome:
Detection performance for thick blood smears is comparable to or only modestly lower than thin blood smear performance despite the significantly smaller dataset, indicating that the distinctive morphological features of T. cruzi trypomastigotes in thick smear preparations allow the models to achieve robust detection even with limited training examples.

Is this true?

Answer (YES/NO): NO